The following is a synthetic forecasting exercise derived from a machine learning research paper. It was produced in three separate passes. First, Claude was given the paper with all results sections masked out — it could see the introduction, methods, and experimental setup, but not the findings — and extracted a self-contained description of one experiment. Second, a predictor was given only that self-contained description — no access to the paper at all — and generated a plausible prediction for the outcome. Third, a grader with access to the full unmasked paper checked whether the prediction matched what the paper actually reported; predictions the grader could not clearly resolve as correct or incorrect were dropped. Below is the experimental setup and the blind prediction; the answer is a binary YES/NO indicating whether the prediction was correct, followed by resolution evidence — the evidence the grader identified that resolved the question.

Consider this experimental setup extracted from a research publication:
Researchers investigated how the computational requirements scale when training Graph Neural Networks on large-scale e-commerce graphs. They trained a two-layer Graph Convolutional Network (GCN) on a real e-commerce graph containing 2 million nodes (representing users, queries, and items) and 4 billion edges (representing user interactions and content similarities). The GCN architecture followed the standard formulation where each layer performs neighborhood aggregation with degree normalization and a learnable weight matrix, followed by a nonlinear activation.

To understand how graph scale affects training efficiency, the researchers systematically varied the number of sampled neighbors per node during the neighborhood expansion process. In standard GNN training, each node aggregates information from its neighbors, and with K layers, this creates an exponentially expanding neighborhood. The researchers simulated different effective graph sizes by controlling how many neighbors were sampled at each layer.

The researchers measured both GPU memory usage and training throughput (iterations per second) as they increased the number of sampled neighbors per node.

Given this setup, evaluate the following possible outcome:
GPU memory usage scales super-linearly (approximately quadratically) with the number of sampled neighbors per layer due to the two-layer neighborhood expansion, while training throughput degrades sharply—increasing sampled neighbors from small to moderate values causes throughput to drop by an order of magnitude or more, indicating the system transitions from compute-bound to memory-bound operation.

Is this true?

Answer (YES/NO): NO